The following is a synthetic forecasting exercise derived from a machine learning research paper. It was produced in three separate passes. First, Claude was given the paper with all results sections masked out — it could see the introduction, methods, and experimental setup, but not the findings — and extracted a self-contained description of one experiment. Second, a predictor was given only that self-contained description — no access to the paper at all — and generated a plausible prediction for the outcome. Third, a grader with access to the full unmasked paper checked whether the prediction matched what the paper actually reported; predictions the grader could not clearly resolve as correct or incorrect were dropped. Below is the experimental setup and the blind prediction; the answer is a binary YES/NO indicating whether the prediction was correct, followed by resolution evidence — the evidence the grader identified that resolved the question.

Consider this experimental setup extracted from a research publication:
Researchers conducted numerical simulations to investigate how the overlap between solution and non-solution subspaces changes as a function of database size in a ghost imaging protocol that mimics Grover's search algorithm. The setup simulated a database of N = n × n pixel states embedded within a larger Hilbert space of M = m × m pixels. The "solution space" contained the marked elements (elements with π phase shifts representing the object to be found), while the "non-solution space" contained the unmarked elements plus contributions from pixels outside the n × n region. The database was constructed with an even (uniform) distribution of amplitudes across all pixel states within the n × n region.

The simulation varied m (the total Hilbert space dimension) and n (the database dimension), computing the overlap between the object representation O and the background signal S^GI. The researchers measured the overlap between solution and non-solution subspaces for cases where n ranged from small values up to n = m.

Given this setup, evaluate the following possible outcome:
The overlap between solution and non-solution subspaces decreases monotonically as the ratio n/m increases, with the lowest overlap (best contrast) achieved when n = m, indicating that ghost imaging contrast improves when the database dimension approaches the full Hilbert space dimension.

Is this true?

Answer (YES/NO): NO